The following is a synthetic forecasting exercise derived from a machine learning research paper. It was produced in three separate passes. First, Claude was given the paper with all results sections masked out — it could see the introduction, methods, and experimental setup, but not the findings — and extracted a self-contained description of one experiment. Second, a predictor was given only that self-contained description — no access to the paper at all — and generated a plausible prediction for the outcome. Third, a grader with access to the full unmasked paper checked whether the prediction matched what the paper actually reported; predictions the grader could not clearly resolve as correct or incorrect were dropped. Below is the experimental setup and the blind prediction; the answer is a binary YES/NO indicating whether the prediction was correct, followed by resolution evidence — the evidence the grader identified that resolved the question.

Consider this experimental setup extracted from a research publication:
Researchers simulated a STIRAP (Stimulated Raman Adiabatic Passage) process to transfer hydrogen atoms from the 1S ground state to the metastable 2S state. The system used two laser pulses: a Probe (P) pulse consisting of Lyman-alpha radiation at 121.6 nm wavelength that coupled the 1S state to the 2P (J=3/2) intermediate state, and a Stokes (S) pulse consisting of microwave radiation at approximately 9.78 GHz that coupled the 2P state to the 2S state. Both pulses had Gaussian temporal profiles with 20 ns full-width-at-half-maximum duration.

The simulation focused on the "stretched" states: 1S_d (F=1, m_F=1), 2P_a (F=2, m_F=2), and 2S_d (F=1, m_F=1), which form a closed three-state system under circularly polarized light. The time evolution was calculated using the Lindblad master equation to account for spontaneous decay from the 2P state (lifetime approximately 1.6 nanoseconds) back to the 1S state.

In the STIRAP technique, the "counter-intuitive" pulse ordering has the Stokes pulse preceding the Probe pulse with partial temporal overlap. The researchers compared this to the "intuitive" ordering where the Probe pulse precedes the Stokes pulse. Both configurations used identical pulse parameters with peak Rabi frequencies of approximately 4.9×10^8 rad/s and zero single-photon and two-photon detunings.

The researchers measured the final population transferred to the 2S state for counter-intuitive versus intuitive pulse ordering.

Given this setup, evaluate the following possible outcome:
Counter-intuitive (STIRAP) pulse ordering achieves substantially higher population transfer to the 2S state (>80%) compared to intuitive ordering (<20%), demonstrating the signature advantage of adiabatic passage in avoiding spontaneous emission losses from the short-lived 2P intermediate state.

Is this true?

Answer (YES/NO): NO